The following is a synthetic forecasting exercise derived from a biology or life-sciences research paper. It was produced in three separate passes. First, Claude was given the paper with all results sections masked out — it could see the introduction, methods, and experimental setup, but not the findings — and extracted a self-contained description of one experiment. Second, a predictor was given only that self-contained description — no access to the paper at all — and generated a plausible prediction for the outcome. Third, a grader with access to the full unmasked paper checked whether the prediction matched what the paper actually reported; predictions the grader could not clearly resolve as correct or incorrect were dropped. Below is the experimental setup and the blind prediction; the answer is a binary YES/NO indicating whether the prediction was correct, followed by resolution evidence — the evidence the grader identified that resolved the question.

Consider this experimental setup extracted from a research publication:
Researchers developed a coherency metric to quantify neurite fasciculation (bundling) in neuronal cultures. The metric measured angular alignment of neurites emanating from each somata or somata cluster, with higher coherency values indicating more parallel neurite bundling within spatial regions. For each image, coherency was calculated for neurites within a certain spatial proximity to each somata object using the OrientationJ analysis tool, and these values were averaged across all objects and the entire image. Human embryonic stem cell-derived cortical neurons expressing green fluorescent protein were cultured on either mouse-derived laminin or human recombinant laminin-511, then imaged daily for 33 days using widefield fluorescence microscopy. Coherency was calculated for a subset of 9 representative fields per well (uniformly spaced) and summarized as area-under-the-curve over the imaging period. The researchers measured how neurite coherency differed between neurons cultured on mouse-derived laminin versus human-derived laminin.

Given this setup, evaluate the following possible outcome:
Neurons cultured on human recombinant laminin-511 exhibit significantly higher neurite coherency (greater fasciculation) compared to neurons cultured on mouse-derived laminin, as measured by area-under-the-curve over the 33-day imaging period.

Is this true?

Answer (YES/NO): NO